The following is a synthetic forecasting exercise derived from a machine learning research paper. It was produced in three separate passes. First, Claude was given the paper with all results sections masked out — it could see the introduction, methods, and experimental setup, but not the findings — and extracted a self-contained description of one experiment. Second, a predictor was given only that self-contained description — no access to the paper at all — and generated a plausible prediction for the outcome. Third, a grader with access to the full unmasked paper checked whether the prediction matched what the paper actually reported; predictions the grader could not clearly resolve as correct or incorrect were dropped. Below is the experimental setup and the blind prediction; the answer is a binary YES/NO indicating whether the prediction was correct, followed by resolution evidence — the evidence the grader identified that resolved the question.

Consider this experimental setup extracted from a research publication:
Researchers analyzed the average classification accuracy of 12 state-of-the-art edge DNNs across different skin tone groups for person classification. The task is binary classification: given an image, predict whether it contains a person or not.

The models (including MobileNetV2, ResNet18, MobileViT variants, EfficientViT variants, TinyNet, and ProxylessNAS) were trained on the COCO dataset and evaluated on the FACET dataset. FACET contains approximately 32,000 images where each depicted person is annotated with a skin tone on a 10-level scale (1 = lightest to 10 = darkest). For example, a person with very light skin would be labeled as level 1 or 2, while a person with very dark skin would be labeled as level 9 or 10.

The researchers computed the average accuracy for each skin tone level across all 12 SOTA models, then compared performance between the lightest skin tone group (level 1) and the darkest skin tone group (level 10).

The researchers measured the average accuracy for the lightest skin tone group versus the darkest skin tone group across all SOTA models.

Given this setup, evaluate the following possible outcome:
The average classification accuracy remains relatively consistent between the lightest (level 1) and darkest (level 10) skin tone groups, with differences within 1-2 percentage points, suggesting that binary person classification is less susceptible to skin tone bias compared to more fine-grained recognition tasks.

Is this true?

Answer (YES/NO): NO